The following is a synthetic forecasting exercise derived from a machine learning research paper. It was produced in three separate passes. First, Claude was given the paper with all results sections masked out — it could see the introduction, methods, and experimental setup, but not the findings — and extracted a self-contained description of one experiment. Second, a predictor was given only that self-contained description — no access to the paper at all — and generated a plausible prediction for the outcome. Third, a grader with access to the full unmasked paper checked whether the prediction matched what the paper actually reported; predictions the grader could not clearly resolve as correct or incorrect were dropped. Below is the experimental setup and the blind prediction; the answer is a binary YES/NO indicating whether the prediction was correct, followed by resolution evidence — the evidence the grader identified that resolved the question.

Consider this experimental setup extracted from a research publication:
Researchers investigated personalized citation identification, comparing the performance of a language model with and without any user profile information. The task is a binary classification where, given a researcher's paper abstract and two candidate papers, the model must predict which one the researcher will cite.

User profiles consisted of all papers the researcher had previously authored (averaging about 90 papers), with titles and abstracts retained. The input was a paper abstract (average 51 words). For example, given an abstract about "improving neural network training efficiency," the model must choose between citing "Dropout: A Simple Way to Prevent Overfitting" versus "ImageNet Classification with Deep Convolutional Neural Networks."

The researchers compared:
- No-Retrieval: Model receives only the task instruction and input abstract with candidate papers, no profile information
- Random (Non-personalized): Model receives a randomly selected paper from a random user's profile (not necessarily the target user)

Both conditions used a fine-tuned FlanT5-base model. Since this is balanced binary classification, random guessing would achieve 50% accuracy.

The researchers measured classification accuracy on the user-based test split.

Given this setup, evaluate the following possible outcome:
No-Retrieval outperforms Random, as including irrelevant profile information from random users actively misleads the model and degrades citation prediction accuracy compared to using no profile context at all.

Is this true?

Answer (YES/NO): NO